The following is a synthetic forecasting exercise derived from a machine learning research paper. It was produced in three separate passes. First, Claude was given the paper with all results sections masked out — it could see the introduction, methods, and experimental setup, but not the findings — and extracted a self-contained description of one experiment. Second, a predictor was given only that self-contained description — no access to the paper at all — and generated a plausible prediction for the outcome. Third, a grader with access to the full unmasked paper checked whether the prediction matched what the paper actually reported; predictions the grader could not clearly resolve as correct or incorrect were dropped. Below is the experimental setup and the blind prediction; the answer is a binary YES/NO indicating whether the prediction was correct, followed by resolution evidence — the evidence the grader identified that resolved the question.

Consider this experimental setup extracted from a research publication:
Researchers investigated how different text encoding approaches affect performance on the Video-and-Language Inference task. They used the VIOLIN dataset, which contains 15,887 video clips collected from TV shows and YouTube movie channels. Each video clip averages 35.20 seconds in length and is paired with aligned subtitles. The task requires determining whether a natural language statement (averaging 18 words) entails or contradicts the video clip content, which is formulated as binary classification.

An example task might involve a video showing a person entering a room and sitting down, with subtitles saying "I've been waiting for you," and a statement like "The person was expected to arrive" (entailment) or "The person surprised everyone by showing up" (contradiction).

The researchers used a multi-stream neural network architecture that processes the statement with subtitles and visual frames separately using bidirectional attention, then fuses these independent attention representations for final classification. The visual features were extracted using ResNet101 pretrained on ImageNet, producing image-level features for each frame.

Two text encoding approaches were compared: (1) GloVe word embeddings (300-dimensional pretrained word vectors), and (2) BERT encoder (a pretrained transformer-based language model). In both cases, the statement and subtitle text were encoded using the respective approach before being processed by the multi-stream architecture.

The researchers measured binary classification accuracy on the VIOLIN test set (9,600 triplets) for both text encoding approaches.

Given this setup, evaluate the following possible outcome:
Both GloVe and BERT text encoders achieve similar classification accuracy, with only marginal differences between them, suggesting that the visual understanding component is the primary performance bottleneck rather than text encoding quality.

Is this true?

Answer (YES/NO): NO